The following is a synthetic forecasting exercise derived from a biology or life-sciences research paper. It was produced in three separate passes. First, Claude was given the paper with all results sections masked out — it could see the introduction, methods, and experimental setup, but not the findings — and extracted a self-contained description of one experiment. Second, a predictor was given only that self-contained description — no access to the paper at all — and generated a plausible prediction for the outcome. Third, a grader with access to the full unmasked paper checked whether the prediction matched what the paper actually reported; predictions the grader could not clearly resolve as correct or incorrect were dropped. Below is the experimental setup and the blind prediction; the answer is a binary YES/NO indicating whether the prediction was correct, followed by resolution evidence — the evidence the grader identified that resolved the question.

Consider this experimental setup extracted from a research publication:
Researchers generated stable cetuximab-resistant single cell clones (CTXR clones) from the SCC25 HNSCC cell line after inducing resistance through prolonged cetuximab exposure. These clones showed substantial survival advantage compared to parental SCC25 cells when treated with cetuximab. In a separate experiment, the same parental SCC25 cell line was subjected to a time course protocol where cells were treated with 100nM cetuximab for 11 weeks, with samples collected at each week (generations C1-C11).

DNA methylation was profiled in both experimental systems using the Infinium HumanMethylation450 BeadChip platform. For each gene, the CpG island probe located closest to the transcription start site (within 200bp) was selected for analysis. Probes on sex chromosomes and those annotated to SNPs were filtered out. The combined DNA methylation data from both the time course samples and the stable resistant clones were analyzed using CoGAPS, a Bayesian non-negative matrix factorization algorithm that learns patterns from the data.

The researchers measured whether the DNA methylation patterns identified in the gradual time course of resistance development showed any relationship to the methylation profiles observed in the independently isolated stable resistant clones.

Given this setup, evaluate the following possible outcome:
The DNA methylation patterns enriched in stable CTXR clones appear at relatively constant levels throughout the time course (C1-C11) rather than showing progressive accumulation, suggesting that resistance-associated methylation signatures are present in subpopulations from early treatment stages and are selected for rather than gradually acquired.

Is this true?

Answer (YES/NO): NO